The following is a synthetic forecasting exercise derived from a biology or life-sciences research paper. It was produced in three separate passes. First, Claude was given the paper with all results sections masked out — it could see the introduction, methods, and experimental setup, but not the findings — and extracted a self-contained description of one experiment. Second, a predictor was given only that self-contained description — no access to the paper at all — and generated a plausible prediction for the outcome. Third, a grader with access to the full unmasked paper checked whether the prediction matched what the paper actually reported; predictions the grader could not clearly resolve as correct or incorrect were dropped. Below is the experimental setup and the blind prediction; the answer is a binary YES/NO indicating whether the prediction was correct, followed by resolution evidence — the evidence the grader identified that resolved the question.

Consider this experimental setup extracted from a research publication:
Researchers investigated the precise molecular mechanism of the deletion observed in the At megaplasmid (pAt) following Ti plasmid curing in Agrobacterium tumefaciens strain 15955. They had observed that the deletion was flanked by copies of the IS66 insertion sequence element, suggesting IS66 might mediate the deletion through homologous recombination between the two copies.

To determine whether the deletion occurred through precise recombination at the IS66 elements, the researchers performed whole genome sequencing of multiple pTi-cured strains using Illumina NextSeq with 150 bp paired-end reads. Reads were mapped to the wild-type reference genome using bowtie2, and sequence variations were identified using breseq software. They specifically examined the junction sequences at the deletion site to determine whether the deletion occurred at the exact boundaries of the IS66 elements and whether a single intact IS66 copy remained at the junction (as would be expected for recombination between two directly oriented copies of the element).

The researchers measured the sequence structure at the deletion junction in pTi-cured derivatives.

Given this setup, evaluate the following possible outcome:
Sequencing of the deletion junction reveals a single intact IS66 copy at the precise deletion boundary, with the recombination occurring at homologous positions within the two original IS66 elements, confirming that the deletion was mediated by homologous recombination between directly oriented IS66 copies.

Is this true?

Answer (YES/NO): YES